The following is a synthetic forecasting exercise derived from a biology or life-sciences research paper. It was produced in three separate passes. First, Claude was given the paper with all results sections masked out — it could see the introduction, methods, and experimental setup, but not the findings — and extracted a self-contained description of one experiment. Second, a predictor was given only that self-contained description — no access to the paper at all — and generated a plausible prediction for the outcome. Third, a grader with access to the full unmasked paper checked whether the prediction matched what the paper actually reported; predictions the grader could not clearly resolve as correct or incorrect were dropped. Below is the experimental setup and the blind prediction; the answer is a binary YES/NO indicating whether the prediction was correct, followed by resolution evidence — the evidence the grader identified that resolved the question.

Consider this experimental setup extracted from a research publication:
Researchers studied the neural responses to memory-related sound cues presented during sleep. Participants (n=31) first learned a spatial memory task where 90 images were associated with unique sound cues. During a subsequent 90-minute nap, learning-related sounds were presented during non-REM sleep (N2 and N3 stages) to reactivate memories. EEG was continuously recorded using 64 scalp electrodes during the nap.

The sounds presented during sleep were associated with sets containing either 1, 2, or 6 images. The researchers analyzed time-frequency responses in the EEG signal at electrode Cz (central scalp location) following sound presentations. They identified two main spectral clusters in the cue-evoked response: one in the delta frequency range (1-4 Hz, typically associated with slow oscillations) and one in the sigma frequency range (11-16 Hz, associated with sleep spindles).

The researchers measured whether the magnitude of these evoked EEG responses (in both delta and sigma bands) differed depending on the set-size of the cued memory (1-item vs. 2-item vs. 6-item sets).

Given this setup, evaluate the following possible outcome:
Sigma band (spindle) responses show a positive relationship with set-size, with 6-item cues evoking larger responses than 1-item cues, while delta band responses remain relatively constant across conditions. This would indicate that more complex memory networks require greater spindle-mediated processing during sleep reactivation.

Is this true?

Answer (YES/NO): YES